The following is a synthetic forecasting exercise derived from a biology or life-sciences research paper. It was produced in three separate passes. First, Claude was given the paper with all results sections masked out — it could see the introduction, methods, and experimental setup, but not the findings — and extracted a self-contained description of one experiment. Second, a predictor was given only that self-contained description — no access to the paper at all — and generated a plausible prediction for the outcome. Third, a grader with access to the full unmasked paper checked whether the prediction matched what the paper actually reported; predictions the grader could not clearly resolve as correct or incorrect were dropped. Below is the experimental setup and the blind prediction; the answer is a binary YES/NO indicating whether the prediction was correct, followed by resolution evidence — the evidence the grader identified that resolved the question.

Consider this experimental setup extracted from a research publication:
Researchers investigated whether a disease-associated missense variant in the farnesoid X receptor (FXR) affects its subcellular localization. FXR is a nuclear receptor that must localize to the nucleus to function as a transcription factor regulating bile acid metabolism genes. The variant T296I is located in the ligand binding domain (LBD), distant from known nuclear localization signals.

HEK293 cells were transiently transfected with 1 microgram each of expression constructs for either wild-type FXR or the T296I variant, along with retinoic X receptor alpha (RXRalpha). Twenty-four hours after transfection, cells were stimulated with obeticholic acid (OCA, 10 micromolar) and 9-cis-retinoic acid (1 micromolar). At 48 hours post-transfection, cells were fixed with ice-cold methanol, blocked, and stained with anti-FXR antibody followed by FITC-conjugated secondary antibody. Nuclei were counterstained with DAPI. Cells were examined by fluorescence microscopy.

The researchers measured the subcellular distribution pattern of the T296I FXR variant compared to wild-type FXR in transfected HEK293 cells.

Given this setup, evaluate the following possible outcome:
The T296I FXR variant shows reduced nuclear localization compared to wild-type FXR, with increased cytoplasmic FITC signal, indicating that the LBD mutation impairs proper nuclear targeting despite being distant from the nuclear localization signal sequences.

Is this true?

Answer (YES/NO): NO